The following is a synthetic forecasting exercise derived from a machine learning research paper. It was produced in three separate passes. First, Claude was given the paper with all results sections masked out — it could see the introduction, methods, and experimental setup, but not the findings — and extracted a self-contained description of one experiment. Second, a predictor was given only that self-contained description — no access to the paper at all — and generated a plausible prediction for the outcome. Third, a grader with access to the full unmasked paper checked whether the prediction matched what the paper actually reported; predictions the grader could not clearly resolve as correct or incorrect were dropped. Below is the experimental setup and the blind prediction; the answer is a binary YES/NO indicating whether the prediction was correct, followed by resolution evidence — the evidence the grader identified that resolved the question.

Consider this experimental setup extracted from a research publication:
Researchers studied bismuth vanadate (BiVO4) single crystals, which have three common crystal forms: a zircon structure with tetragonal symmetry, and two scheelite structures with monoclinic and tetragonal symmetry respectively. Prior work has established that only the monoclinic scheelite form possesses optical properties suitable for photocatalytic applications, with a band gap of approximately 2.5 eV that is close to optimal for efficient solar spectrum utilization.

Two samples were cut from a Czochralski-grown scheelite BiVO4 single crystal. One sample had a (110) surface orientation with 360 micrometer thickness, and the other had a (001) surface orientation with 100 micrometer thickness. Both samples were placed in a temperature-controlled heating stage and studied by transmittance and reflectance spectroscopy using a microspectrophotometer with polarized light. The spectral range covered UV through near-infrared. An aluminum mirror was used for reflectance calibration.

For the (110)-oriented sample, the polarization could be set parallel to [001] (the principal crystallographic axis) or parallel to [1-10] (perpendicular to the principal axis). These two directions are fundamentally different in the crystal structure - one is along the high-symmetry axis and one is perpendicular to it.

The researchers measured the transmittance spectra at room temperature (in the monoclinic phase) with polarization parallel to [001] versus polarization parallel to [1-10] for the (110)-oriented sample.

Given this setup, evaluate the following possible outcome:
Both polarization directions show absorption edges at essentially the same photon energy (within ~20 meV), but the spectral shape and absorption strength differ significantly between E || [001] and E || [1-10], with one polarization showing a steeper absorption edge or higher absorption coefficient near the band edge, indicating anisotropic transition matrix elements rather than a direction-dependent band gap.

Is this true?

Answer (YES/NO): NO